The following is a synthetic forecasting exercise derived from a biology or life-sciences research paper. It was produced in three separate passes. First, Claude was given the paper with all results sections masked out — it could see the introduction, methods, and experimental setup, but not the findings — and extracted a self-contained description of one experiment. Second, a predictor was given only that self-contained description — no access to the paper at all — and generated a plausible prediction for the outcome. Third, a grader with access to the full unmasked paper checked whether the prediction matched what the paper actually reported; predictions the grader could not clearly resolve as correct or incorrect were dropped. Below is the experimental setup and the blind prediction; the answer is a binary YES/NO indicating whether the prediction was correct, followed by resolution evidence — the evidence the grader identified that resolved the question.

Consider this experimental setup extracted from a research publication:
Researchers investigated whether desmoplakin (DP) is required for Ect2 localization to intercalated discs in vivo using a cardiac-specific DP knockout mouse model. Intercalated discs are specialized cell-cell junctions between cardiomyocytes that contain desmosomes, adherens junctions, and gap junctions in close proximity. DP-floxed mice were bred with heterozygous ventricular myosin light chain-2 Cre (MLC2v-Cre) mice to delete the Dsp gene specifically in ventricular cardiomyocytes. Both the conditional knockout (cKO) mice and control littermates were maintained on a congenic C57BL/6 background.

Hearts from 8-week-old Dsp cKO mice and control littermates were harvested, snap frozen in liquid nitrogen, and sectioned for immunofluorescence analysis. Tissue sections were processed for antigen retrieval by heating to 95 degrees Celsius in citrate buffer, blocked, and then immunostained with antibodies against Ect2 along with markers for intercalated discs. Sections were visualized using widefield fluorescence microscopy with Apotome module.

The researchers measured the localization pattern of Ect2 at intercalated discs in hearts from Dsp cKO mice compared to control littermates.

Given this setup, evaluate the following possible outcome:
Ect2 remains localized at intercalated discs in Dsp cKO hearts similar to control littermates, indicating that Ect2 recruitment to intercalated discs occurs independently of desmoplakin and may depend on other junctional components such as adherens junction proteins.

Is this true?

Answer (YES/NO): NO